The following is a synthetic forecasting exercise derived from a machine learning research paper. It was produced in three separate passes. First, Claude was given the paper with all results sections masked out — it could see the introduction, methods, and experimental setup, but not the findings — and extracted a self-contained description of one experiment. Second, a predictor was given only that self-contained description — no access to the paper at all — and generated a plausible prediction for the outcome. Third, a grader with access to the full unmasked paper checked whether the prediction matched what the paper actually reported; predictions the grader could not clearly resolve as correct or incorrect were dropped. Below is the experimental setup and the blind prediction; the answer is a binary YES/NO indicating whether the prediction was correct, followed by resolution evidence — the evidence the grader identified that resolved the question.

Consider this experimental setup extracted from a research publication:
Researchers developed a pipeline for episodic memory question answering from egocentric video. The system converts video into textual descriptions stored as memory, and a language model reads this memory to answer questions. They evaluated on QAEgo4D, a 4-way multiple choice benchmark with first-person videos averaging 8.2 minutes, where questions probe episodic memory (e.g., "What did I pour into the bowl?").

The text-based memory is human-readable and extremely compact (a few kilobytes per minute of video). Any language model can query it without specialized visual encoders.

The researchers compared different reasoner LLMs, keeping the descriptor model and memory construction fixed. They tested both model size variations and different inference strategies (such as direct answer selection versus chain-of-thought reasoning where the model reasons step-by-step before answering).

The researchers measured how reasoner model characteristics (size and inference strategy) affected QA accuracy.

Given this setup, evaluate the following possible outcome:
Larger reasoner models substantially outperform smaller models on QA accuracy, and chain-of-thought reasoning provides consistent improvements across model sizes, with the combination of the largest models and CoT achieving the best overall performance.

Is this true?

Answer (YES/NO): NO